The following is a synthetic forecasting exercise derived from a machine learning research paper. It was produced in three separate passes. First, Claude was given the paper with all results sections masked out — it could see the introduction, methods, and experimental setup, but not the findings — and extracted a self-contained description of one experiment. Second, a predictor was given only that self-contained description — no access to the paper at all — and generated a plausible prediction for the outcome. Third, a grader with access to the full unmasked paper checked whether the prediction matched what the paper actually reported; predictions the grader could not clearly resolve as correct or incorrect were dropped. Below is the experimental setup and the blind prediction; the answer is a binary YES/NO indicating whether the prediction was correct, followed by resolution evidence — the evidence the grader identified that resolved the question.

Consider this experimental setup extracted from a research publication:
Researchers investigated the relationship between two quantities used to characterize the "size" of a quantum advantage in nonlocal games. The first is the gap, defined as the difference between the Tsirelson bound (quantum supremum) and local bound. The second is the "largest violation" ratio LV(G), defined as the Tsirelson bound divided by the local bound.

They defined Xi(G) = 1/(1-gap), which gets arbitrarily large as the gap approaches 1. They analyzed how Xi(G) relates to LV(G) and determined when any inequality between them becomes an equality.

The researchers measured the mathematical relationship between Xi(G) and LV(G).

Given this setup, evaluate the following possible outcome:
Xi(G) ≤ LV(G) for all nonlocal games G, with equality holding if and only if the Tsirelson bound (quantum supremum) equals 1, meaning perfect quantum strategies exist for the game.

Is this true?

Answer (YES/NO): NO